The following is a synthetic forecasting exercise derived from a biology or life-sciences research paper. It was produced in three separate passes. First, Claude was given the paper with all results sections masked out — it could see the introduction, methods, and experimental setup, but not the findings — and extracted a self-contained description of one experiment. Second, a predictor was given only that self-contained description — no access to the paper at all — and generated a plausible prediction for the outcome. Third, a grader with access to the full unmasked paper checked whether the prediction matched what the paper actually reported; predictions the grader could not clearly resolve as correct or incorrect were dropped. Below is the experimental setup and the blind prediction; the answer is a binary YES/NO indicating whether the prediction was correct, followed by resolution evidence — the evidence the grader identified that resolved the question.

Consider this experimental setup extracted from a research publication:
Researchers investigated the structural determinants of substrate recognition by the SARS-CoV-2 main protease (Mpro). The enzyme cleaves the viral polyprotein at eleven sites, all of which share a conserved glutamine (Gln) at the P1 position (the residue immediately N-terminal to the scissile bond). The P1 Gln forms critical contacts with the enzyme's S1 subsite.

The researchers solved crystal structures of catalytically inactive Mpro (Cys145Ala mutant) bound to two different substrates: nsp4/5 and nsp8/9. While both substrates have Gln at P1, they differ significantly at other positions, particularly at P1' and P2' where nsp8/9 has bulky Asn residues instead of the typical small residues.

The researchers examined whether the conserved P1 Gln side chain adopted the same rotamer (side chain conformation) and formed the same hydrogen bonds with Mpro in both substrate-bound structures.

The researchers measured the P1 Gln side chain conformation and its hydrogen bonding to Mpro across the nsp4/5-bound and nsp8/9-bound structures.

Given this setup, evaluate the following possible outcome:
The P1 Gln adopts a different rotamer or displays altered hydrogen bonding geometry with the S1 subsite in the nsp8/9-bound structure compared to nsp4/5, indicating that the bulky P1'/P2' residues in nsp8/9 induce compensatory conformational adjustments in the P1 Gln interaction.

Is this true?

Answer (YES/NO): NO